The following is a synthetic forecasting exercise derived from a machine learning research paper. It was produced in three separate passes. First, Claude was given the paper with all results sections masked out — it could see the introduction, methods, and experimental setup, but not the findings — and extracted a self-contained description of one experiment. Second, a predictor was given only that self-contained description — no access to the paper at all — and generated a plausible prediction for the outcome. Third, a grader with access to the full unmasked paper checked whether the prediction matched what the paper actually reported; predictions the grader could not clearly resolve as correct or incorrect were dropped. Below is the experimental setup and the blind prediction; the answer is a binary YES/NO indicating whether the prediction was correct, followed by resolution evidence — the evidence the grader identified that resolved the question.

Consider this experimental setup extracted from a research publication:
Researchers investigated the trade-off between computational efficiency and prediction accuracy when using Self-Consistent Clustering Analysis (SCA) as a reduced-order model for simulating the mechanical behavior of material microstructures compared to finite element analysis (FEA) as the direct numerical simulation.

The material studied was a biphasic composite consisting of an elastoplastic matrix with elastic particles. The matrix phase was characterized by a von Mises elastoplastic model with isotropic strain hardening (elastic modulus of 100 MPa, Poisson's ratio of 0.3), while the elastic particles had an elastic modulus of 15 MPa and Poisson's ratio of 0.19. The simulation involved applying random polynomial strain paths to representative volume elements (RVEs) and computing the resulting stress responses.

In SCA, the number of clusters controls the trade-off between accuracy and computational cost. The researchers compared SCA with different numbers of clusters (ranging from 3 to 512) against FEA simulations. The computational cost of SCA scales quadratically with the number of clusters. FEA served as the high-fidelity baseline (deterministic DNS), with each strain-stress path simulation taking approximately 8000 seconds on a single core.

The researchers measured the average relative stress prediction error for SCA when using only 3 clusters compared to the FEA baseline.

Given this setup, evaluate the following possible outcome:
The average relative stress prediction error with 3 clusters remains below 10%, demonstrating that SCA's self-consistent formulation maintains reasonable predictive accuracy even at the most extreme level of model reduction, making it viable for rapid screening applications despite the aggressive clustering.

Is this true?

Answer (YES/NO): NO